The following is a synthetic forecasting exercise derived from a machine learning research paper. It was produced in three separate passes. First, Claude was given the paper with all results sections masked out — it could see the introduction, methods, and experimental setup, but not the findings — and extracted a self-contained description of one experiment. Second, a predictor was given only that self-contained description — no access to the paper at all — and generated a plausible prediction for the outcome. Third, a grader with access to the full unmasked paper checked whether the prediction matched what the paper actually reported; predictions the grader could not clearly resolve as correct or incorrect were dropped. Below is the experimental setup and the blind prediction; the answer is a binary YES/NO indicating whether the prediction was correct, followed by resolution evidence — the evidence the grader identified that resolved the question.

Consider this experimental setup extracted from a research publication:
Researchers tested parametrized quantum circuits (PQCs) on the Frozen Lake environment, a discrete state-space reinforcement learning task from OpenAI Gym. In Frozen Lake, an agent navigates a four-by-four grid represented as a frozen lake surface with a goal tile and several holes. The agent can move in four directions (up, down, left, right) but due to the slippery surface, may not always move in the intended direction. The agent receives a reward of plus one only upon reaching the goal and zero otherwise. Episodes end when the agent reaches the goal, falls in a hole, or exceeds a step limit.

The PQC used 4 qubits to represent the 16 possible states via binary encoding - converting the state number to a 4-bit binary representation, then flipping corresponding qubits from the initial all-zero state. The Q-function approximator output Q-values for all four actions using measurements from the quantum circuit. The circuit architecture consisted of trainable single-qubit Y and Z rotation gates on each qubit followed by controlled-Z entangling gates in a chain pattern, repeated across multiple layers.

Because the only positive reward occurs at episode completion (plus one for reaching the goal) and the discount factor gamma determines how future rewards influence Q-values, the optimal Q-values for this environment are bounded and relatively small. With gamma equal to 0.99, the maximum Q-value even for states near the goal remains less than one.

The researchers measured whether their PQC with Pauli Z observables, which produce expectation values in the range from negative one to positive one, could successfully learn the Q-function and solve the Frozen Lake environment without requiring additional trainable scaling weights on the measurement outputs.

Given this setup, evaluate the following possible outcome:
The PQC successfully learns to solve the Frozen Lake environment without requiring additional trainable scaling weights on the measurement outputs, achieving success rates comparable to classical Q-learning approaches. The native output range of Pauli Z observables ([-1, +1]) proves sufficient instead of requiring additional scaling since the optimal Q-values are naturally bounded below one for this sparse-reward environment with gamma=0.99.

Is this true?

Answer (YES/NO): YES